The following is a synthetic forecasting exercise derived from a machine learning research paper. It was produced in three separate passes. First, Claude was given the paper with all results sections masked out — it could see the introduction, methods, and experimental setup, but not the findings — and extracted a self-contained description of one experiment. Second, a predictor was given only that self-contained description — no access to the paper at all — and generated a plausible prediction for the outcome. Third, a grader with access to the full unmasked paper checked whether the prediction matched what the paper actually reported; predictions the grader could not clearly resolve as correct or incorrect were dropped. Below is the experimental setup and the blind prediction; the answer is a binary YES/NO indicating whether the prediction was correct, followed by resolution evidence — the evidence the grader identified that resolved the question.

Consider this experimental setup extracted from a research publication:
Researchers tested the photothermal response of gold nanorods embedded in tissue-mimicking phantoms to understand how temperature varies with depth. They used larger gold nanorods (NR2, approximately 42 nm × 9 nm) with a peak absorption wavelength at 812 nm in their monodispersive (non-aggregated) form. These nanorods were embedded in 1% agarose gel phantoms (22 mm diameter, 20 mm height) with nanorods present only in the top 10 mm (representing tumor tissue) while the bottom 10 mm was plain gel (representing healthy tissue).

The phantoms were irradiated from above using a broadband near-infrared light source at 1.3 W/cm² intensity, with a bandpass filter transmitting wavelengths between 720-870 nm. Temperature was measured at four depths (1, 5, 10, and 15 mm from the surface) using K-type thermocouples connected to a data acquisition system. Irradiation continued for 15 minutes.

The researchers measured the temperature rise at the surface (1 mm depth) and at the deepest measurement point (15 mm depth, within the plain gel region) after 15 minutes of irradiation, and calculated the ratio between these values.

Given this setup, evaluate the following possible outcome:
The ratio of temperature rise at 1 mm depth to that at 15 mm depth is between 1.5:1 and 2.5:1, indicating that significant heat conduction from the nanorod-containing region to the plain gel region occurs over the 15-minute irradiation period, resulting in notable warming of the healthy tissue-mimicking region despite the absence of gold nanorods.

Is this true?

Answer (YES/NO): NO